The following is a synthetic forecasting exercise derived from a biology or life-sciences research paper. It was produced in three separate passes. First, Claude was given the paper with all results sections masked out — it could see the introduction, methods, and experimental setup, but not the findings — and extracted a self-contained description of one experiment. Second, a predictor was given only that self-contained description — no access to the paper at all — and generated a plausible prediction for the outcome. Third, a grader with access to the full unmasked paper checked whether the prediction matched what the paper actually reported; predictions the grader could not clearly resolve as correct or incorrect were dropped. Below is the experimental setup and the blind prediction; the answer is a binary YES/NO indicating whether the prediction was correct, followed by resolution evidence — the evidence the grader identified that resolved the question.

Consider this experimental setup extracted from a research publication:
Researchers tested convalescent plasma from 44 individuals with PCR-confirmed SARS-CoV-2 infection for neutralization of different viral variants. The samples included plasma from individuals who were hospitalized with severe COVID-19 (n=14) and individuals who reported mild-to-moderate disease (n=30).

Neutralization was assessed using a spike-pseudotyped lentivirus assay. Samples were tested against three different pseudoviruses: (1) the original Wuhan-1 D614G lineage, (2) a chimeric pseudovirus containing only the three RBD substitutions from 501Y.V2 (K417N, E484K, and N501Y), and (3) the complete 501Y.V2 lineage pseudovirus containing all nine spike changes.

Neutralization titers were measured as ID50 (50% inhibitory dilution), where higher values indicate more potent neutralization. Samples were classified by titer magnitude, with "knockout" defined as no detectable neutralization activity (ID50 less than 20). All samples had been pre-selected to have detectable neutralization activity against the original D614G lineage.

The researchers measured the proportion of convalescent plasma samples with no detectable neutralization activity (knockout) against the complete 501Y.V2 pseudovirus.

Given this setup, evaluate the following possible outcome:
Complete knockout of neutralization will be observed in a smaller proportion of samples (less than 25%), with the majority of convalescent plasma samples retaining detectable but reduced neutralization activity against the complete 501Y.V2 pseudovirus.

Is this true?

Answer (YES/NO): NO